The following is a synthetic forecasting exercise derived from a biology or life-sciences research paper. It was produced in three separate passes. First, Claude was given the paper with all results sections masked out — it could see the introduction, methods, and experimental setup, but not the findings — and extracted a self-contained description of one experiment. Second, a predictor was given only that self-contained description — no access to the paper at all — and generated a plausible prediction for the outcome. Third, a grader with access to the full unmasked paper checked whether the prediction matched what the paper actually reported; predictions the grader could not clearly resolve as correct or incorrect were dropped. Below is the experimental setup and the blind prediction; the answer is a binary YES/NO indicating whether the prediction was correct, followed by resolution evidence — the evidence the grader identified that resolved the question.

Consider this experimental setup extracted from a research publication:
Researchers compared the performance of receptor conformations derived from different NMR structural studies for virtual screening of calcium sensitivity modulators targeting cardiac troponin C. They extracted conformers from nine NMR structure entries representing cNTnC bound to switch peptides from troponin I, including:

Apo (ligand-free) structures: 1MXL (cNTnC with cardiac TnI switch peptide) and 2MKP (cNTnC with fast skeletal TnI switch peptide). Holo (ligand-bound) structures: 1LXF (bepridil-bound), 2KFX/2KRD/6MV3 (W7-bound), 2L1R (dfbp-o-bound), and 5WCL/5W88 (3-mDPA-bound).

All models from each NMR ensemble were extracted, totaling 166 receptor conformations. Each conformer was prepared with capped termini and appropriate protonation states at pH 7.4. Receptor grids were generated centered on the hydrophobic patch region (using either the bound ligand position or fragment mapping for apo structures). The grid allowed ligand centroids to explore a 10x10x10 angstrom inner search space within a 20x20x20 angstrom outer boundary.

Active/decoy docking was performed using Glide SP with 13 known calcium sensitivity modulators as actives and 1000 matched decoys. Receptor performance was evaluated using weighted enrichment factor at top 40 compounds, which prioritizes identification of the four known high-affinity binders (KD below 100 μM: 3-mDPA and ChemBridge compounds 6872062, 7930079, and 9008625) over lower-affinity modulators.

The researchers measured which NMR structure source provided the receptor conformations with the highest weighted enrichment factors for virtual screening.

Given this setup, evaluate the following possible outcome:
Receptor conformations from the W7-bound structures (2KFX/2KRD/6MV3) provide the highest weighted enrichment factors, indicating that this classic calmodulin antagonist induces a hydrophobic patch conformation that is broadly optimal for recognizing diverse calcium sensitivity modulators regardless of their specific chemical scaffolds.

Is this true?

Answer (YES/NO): NO